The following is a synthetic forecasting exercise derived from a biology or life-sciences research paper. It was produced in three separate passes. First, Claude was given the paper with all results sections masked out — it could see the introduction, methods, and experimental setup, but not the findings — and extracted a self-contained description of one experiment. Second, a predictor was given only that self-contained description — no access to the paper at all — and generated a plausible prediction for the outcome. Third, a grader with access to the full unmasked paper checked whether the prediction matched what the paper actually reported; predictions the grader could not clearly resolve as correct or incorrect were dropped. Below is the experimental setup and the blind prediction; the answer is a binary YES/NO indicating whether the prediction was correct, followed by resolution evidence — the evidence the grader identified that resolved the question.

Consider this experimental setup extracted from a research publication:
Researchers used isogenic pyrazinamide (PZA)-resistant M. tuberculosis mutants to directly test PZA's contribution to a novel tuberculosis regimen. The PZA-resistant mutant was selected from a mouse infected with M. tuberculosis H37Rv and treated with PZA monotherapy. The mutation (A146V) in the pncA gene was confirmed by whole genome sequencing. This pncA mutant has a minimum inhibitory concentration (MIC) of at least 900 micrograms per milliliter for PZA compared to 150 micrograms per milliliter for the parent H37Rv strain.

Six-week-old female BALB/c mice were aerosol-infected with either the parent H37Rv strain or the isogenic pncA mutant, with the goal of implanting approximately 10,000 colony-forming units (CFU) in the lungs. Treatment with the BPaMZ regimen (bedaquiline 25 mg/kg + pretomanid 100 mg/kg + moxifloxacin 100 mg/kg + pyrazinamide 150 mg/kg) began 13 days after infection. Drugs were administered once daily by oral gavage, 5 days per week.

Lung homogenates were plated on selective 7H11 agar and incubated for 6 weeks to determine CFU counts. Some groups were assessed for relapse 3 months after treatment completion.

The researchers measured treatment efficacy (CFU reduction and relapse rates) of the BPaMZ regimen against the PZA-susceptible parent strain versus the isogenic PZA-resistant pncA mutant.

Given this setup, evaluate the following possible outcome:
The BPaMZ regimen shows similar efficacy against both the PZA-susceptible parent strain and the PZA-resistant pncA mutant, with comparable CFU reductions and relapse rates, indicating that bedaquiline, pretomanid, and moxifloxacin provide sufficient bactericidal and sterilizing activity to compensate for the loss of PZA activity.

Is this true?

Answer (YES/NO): NO